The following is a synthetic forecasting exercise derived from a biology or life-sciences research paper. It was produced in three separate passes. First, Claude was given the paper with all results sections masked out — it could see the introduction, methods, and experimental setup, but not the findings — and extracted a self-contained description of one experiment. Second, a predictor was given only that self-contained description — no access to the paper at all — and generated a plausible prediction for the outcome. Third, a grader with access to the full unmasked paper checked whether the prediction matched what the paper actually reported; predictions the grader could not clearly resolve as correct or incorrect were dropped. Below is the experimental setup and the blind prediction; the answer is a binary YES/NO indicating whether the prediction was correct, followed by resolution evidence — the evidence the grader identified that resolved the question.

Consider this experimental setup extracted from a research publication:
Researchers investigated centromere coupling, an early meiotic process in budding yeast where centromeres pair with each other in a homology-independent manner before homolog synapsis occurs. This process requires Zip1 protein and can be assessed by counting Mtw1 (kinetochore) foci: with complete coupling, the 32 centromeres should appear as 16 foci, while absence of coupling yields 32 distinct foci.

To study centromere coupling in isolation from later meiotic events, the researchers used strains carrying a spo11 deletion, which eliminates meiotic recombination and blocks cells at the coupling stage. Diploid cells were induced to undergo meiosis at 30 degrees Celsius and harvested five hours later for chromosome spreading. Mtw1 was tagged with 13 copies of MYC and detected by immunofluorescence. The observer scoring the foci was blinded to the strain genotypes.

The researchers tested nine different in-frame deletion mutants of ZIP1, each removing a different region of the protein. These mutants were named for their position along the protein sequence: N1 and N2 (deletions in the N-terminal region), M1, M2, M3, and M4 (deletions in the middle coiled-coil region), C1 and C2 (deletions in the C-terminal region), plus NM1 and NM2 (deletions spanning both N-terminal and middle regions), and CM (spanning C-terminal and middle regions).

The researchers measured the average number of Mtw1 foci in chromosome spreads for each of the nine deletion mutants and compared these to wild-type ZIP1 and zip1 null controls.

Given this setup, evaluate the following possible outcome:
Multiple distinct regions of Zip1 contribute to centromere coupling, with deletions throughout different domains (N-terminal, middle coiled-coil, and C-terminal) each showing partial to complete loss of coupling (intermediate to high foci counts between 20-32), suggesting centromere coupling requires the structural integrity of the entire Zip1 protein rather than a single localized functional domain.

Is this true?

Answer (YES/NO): NO